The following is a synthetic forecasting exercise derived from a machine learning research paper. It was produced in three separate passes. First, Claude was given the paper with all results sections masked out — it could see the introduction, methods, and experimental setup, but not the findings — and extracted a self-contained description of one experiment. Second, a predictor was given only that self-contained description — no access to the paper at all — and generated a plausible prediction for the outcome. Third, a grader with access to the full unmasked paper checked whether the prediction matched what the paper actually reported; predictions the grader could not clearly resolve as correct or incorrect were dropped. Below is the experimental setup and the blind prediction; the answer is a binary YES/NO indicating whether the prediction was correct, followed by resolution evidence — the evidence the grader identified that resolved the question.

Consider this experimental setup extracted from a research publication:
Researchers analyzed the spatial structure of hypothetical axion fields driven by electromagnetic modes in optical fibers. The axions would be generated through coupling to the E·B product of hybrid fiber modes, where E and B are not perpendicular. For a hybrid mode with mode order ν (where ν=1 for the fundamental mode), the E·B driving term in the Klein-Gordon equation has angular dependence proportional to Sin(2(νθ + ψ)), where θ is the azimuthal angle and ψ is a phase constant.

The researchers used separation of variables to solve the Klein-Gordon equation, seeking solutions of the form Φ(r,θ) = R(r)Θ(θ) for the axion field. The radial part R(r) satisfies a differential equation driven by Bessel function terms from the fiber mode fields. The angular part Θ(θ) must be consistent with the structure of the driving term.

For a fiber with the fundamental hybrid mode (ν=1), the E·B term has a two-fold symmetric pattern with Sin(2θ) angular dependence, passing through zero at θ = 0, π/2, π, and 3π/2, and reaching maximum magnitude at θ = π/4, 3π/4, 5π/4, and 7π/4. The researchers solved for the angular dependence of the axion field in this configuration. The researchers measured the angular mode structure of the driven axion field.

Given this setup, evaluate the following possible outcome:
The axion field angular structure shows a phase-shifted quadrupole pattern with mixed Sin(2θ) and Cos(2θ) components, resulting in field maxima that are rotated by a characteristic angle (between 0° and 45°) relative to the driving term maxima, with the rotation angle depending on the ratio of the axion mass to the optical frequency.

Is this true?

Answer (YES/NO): NO